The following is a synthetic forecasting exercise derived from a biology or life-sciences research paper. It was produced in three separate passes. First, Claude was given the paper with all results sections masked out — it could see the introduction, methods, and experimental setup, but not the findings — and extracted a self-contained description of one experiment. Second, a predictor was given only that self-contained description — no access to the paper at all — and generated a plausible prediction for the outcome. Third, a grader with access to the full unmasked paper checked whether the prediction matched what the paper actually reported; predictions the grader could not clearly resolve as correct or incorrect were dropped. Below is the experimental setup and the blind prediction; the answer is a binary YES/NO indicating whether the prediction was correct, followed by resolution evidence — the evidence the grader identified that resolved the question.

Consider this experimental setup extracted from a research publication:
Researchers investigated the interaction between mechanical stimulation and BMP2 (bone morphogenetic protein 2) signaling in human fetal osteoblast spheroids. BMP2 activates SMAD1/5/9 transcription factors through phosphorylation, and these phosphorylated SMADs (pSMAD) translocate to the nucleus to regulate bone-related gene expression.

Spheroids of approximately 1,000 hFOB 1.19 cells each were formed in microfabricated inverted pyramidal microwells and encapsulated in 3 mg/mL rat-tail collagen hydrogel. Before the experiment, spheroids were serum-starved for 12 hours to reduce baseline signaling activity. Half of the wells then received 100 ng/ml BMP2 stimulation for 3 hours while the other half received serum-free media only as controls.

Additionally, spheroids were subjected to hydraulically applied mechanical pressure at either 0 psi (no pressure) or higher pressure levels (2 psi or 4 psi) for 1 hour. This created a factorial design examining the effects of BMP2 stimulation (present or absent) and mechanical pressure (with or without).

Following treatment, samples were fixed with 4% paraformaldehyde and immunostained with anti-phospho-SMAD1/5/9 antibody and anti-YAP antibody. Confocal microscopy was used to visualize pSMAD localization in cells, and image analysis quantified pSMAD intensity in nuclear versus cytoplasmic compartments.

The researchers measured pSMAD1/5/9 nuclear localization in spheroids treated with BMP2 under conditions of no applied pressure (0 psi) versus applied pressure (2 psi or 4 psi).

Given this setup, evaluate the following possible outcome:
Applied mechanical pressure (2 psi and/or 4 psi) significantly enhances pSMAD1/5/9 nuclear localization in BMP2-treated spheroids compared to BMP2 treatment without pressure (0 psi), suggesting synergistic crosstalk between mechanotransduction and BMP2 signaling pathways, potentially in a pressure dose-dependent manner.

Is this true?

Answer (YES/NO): YES